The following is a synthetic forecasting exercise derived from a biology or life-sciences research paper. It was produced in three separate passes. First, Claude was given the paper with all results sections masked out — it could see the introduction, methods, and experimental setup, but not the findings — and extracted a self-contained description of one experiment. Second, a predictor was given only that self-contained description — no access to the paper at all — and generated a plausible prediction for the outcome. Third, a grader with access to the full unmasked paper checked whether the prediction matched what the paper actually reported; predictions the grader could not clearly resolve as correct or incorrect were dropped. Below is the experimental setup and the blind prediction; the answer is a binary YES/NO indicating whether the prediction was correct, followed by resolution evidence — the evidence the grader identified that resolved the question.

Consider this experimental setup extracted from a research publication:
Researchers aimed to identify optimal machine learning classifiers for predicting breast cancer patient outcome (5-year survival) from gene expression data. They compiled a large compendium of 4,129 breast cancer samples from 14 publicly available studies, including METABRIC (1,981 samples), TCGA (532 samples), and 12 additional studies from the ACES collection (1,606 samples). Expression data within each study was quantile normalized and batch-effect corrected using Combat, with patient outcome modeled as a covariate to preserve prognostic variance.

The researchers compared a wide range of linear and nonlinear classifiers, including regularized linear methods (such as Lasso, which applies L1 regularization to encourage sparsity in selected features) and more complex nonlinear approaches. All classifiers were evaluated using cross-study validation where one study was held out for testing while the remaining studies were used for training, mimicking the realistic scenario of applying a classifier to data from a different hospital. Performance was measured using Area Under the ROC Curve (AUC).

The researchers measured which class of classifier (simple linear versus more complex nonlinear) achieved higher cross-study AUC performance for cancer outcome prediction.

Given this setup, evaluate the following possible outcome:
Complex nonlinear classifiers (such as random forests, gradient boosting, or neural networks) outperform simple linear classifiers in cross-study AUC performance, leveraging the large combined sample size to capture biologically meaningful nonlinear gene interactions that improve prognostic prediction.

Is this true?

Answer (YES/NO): NO